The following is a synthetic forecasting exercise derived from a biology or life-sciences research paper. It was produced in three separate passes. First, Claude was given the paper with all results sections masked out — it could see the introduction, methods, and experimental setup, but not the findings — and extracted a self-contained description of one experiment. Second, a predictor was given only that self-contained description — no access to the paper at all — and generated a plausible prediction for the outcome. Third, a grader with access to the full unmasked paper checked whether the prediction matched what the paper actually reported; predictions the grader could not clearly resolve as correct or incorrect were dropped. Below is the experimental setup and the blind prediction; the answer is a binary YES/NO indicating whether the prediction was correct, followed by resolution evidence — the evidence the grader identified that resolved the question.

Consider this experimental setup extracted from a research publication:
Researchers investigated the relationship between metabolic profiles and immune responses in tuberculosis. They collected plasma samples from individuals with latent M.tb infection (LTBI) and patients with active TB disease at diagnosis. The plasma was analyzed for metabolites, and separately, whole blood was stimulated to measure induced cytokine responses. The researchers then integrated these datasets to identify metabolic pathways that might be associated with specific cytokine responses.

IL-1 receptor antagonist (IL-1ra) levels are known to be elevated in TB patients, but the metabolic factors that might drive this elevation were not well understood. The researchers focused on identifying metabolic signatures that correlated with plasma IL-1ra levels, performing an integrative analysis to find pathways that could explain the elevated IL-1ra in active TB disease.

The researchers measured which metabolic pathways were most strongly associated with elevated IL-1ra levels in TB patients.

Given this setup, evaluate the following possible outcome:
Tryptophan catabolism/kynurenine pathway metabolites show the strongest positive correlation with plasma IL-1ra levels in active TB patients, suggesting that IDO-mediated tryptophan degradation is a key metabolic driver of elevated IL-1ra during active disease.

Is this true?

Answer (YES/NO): NO